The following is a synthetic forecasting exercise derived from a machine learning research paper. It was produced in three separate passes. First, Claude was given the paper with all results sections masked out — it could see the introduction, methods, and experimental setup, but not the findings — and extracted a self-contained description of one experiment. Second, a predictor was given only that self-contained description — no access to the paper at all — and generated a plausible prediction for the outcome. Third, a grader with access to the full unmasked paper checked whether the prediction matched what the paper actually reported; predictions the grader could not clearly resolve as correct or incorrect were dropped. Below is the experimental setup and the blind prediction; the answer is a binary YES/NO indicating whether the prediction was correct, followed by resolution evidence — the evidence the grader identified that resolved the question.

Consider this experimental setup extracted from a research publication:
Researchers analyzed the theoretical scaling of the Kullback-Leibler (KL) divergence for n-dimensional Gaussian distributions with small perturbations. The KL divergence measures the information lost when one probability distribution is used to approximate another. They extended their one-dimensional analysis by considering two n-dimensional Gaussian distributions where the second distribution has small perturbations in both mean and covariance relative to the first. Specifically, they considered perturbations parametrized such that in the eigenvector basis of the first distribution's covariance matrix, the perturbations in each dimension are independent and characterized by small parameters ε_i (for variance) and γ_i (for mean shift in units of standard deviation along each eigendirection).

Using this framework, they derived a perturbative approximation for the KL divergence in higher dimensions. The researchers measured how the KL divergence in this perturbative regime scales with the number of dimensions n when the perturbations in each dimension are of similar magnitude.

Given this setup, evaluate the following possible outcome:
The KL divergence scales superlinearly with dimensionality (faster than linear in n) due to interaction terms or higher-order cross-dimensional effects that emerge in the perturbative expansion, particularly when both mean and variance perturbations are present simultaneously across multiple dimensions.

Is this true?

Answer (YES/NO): NO